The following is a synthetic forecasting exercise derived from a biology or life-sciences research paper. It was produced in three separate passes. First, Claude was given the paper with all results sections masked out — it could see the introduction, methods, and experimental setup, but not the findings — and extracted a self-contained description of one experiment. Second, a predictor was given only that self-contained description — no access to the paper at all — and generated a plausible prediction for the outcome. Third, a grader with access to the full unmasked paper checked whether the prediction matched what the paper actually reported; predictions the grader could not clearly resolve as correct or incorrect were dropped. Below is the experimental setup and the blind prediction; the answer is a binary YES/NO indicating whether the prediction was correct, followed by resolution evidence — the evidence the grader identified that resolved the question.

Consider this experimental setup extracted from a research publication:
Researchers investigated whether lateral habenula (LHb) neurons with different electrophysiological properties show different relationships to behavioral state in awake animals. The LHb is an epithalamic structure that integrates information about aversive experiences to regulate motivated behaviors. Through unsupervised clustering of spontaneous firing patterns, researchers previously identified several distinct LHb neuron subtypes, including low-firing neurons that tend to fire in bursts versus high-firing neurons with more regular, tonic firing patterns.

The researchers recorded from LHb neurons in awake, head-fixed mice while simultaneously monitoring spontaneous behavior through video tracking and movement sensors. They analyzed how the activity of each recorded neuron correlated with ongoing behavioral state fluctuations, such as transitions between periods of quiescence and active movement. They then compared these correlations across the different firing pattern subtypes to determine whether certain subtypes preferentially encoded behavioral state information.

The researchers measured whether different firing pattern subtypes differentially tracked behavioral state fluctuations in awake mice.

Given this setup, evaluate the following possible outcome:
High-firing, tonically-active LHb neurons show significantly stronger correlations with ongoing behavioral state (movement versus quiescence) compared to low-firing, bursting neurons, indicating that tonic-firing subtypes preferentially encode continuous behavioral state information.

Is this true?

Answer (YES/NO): NO